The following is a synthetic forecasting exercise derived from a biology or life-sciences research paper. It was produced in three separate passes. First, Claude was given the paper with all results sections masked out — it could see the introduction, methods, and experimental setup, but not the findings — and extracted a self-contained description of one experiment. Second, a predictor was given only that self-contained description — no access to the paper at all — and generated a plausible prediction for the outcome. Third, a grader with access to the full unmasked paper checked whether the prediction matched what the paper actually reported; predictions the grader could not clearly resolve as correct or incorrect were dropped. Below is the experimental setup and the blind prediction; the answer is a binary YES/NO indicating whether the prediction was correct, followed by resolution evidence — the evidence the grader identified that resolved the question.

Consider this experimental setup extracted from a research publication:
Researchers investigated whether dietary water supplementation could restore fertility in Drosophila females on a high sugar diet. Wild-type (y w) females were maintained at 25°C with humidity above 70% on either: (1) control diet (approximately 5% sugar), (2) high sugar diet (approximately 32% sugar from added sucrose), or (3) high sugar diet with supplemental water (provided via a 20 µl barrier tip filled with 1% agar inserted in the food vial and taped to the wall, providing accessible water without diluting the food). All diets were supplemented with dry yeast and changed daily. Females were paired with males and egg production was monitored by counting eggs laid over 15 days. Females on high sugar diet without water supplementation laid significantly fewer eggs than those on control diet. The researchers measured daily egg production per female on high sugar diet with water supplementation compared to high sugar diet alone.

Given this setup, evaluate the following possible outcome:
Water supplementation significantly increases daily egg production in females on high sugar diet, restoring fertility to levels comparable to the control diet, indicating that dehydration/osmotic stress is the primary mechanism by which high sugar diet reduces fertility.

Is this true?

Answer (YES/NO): NO